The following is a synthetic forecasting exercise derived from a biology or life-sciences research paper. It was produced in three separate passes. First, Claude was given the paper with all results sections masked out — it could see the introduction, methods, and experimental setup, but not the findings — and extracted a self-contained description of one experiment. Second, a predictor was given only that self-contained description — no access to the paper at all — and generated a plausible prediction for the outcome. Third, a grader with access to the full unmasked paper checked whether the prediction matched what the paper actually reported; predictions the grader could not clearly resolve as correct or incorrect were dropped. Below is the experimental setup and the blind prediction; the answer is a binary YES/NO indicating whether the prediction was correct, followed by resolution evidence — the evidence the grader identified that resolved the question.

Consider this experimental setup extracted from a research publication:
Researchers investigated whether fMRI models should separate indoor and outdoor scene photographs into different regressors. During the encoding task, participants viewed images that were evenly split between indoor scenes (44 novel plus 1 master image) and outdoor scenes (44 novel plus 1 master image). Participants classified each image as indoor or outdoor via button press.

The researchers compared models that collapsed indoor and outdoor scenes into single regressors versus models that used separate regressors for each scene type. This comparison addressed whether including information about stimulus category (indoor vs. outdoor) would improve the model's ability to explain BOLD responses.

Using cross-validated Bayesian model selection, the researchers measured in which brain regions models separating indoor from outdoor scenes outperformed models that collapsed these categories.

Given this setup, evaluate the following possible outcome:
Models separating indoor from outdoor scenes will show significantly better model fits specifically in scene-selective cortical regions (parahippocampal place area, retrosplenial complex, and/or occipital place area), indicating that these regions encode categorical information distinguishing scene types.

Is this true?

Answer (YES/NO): NO